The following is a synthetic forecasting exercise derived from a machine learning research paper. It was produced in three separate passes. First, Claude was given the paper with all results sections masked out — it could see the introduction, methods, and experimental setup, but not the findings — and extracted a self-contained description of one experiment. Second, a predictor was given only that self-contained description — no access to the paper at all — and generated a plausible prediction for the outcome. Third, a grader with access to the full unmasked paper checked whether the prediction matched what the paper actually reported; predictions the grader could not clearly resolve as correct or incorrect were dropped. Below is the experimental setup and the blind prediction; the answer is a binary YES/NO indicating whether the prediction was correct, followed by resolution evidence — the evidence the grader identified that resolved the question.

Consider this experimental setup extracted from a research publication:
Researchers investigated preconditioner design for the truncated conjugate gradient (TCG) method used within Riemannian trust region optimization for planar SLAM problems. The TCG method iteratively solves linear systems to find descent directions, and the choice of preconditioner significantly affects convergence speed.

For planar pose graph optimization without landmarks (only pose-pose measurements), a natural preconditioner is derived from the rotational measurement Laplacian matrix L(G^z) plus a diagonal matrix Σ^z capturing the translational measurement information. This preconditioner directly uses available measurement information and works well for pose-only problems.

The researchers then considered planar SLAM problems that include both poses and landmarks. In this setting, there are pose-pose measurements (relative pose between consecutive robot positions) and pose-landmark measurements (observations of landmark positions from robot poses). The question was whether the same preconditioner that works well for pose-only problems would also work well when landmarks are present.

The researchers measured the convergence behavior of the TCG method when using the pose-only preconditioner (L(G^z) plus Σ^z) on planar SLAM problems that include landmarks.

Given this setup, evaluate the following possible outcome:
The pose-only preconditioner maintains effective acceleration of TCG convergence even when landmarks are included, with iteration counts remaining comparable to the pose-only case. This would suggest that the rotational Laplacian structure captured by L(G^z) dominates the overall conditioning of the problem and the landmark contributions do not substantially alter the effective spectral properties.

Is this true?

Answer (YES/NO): NO